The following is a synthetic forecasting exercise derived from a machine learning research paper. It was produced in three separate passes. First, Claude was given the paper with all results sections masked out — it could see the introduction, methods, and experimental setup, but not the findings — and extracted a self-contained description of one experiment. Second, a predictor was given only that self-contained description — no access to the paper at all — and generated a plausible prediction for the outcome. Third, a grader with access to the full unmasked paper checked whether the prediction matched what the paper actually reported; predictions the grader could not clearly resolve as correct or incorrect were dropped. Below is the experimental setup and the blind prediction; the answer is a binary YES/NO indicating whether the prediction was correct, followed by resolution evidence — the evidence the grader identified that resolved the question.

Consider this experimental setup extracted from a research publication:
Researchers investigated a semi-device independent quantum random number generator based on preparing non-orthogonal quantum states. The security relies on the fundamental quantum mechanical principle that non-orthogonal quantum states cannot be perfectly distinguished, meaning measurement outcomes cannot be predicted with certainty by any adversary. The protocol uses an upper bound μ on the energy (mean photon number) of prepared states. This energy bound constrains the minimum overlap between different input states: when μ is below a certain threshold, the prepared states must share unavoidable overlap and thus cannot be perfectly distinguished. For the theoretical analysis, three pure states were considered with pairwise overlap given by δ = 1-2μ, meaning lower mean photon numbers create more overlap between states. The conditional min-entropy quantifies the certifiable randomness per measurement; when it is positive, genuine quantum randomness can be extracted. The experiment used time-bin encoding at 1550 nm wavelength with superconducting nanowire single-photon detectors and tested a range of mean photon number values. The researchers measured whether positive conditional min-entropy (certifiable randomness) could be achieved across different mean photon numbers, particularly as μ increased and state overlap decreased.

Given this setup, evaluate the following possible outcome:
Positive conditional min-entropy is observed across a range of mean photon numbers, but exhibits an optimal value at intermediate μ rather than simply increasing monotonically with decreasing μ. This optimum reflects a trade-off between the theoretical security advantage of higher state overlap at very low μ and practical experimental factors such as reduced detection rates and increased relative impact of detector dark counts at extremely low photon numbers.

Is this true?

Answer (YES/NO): NO